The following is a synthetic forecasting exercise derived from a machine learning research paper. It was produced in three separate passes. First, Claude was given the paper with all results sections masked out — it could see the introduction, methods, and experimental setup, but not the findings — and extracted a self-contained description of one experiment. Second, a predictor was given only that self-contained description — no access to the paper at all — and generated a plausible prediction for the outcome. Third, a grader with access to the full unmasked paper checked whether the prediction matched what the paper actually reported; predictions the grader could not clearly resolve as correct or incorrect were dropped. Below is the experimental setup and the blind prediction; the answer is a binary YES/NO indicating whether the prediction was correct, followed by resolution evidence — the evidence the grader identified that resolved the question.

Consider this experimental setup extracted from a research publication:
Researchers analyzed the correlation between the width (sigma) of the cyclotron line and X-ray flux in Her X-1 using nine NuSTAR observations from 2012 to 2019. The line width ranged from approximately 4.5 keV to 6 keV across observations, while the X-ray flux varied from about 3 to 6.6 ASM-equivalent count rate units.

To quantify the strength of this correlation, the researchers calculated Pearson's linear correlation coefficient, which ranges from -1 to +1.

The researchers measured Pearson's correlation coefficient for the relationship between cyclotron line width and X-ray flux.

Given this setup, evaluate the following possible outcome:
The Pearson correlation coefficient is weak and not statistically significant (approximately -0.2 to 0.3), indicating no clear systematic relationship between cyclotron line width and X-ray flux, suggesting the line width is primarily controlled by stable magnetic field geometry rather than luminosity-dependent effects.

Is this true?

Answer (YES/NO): NO